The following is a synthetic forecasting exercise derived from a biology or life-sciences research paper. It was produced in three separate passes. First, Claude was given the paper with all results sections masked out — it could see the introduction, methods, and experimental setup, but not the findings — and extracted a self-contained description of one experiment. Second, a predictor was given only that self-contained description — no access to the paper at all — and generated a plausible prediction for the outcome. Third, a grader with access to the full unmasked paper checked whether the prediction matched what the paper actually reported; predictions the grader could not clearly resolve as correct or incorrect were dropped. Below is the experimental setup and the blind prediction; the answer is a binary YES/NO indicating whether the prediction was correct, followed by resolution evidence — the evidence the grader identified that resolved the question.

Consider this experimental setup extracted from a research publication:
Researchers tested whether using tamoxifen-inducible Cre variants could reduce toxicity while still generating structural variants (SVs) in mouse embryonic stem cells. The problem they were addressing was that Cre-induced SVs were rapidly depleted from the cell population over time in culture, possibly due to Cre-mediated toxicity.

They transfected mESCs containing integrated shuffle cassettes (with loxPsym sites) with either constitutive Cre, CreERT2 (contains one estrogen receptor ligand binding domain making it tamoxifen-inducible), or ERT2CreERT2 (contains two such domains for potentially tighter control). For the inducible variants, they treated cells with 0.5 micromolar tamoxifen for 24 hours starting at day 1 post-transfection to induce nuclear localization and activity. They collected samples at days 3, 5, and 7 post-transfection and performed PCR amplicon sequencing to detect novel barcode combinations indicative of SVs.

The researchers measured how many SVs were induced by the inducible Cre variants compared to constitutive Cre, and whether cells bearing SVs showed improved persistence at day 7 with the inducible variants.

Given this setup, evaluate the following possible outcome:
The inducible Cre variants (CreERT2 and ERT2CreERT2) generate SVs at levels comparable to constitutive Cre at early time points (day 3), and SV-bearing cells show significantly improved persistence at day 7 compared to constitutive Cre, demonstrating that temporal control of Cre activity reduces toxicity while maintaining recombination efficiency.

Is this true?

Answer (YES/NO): NO